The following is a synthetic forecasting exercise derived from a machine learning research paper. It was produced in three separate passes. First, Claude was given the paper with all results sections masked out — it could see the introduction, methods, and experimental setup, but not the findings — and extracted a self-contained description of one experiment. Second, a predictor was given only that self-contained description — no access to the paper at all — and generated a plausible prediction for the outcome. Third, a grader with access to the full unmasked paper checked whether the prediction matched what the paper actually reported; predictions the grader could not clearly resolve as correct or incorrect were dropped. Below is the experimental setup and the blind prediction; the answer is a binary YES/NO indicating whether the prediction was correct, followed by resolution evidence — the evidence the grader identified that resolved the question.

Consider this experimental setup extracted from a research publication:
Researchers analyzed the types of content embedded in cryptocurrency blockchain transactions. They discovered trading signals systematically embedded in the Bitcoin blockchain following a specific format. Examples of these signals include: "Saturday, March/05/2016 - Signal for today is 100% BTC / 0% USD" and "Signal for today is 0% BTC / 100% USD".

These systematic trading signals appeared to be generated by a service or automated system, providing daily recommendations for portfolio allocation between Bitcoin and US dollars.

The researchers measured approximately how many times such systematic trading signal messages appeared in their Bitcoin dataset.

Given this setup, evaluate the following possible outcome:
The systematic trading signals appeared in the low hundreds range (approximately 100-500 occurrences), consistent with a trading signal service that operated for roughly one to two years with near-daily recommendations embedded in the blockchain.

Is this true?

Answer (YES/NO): YES